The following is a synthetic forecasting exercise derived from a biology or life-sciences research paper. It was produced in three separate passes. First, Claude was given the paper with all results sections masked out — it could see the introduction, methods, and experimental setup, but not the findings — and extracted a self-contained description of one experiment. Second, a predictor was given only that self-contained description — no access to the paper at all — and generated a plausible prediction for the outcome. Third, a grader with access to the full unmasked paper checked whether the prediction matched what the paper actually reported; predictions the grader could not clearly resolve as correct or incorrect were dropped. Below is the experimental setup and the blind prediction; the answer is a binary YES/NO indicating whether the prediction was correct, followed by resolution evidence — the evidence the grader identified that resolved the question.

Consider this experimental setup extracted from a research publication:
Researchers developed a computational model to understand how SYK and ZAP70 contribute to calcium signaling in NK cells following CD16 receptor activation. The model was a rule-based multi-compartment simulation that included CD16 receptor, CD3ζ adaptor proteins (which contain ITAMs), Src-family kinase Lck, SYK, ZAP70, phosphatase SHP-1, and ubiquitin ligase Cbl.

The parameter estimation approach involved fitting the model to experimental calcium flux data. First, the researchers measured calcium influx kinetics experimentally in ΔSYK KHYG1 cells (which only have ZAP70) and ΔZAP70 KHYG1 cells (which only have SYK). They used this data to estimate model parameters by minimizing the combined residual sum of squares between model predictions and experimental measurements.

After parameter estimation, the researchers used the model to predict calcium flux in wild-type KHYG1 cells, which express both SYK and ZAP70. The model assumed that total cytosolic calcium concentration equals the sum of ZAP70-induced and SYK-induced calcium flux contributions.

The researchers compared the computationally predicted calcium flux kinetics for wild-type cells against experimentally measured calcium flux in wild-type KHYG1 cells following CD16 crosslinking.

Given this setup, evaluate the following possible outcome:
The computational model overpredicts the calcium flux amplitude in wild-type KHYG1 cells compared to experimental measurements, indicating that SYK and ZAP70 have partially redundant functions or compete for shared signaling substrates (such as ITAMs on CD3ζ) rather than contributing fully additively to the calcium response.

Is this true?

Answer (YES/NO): NO